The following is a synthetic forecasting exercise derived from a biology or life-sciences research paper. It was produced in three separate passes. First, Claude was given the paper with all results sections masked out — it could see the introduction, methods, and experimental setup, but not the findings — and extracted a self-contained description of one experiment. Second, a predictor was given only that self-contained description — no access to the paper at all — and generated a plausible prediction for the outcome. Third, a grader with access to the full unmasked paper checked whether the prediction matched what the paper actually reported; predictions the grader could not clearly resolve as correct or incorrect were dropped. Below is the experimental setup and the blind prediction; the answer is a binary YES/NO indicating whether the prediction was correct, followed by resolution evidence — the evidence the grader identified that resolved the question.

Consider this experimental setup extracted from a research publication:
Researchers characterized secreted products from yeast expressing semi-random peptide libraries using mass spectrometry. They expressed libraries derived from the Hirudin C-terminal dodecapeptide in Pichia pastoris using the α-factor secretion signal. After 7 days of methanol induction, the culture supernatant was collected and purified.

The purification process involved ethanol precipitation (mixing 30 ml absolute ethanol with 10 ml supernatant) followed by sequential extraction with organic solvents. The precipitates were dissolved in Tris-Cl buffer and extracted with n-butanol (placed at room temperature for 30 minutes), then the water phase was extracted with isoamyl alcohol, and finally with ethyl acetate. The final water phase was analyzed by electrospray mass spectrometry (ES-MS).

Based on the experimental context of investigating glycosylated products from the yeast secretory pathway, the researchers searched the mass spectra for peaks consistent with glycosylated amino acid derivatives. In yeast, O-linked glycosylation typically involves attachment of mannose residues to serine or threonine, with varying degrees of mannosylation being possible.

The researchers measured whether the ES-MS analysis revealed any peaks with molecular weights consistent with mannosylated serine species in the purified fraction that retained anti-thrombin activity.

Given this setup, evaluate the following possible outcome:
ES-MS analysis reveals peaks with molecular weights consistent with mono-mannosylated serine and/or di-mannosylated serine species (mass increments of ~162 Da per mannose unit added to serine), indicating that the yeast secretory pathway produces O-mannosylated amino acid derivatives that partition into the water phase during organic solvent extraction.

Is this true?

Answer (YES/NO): YES